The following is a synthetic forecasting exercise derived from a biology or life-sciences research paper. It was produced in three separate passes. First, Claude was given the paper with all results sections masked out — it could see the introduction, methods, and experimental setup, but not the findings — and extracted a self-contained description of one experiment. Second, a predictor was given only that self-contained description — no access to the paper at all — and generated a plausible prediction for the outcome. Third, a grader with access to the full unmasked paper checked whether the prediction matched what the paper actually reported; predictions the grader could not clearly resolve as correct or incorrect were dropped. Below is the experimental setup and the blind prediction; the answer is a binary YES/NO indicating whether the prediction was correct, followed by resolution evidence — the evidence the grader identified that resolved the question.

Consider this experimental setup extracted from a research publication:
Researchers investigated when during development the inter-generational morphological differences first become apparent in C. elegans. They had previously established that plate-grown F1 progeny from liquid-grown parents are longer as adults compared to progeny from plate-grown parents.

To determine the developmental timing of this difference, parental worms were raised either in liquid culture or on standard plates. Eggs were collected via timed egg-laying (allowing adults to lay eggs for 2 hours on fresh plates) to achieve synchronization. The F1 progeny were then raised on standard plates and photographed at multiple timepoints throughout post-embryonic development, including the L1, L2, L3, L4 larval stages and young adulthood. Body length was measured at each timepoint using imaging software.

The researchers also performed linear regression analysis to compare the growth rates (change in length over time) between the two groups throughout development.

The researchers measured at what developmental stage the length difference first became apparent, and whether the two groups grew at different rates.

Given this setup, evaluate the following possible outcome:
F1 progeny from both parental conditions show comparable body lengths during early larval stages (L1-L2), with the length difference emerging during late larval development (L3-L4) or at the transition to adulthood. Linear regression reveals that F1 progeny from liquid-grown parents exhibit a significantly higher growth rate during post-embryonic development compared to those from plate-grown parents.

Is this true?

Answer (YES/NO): NO